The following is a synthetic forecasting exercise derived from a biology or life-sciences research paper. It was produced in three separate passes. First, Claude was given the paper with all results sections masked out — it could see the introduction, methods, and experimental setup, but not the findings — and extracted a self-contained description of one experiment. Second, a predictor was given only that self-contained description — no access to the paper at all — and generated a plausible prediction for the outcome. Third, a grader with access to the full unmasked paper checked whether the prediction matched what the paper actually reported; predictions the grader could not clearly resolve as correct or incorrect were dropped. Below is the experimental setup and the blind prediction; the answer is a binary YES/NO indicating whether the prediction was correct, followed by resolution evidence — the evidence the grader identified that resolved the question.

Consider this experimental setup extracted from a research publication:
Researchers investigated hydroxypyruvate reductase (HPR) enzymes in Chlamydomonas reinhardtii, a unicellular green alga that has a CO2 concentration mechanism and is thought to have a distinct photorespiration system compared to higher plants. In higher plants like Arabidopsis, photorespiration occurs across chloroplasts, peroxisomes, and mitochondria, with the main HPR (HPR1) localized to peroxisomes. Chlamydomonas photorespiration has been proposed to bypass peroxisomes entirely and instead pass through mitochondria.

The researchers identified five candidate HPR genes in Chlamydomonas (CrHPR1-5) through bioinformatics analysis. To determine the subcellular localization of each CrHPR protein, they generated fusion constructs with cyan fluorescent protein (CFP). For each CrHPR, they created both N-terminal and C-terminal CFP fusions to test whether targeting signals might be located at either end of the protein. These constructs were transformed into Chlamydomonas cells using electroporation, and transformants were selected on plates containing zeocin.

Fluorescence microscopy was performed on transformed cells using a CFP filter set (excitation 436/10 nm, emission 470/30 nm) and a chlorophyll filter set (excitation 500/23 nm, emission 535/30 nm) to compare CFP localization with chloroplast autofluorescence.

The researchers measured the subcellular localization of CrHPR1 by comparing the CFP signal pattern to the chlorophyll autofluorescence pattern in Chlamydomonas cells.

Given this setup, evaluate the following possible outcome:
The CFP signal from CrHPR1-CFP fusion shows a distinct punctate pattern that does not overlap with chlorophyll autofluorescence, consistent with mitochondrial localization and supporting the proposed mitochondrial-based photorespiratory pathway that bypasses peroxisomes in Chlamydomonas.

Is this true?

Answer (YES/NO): YES